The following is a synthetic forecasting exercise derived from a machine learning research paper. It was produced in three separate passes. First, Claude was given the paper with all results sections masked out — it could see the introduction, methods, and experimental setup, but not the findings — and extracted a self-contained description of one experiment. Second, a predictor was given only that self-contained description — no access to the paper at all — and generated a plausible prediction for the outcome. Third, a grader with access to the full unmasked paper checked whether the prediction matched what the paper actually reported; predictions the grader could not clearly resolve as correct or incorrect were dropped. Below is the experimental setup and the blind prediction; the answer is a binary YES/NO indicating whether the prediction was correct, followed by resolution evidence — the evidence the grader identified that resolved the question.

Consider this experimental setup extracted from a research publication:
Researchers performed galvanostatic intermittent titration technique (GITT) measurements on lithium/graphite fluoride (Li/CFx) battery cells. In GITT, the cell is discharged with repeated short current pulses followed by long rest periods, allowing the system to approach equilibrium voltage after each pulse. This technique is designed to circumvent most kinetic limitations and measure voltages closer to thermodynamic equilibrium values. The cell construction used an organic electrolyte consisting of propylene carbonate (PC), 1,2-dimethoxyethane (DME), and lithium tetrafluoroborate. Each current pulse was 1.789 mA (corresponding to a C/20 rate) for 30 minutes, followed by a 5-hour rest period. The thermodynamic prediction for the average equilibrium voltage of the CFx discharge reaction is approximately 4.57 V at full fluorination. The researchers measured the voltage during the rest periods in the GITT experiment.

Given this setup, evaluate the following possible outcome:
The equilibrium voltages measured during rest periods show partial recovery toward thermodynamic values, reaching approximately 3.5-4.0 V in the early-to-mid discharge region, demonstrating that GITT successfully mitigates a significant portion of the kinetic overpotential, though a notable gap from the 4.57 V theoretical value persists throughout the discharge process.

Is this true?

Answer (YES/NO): NO